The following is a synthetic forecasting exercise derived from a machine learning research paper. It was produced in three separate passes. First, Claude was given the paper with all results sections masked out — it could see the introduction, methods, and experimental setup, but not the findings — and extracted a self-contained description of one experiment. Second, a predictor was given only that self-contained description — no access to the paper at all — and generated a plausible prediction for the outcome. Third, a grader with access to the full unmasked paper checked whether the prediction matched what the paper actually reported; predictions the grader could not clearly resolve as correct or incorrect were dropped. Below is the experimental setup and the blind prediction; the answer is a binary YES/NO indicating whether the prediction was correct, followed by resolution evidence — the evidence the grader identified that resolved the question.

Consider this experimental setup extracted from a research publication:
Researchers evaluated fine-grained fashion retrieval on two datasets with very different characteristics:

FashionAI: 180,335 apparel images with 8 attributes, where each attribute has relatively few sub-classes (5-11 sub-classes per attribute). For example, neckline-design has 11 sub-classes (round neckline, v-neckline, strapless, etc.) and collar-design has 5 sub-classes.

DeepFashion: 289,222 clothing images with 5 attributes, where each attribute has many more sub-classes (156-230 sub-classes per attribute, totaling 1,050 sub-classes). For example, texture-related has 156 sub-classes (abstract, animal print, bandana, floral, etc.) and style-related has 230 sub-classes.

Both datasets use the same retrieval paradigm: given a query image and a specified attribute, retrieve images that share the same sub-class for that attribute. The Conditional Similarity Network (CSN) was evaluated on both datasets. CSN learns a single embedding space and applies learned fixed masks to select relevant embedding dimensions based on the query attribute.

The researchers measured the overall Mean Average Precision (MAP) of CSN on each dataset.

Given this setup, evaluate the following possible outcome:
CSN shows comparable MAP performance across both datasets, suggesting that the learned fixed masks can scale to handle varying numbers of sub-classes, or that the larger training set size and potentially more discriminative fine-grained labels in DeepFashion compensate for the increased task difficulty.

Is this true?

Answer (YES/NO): NO